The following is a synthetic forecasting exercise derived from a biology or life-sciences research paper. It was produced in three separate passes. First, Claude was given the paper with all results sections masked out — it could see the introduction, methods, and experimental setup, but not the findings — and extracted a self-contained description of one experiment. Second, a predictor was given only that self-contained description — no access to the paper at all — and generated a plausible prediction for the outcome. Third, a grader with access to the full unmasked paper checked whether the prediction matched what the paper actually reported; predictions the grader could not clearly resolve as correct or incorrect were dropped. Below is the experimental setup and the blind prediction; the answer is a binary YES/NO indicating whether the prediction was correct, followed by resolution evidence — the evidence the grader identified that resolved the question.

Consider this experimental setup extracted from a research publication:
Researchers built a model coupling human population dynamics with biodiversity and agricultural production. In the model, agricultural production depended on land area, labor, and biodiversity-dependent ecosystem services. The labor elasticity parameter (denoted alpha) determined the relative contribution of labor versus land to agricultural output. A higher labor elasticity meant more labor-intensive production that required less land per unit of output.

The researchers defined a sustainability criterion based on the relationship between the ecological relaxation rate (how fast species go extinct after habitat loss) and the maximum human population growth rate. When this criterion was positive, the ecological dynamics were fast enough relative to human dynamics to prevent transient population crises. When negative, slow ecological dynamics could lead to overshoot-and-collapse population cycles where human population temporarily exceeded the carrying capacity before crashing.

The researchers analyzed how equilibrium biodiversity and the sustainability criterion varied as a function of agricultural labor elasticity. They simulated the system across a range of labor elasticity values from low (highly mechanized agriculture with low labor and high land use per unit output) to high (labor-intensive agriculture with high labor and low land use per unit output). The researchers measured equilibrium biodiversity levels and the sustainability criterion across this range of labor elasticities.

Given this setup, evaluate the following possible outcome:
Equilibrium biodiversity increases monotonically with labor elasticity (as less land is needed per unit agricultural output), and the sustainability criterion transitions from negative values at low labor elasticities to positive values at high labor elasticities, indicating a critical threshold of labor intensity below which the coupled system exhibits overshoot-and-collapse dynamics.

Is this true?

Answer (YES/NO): NO